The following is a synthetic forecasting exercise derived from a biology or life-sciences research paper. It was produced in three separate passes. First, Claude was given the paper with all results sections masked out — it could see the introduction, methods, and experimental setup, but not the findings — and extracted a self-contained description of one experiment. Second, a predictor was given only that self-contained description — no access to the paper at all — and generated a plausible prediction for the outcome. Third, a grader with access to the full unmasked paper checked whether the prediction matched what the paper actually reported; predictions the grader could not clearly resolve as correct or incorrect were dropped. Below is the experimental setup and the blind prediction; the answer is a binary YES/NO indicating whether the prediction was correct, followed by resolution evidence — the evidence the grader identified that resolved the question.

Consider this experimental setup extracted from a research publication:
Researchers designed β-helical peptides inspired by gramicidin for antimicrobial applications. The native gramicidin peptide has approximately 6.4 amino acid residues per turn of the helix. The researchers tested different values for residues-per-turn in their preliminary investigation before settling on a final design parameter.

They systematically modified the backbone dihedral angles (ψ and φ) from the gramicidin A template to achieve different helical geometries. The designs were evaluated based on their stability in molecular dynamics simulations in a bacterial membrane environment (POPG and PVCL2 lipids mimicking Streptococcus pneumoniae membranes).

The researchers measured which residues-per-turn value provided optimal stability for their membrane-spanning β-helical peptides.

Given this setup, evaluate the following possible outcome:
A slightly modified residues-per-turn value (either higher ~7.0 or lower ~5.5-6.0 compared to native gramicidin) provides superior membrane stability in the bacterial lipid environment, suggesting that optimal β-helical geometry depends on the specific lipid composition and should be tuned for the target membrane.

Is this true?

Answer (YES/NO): YES